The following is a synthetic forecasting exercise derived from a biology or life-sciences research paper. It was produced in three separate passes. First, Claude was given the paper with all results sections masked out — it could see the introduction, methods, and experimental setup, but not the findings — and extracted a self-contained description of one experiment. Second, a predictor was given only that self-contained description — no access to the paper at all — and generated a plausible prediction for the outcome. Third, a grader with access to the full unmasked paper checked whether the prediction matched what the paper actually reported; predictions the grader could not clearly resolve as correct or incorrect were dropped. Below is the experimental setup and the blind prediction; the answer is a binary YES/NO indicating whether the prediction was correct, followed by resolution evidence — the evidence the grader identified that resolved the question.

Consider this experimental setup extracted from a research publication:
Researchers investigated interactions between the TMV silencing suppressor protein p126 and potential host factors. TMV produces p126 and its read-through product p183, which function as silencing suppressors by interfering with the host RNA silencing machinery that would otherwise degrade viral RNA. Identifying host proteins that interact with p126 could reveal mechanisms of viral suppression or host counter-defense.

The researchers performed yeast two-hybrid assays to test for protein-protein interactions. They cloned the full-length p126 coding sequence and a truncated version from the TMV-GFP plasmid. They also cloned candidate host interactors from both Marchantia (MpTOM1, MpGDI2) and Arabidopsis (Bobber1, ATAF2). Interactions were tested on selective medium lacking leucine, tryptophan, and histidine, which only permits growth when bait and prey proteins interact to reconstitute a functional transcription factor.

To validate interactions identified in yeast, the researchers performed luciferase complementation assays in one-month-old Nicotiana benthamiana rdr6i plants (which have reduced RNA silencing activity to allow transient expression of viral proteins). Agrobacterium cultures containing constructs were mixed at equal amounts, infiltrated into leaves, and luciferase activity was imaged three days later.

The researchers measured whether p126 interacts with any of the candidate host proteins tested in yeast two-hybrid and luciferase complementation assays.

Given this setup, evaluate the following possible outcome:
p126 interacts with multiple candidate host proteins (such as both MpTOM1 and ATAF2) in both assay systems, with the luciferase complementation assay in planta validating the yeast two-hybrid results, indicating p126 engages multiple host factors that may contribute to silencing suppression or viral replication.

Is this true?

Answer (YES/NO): NO